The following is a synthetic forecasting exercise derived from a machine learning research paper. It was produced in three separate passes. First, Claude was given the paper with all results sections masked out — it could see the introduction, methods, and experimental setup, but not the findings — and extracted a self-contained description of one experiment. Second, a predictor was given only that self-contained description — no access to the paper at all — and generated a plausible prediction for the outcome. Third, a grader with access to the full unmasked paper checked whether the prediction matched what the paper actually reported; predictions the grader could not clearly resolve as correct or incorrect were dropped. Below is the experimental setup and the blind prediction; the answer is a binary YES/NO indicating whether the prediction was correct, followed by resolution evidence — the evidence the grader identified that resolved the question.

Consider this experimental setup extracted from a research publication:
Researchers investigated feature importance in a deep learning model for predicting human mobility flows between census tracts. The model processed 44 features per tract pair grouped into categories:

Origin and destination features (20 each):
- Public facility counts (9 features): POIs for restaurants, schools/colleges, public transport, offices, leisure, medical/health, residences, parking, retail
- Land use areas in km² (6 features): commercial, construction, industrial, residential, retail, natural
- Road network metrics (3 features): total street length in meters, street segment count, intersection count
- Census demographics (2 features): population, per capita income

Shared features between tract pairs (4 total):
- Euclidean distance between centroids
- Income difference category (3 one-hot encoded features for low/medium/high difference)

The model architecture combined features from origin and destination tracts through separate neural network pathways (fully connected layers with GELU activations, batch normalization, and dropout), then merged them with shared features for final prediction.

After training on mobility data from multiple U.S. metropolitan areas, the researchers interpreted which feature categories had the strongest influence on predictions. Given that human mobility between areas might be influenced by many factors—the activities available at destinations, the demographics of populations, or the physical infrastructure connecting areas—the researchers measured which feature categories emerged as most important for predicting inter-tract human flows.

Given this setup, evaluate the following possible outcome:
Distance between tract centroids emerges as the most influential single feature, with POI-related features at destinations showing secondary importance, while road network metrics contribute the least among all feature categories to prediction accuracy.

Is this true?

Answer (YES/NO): NO